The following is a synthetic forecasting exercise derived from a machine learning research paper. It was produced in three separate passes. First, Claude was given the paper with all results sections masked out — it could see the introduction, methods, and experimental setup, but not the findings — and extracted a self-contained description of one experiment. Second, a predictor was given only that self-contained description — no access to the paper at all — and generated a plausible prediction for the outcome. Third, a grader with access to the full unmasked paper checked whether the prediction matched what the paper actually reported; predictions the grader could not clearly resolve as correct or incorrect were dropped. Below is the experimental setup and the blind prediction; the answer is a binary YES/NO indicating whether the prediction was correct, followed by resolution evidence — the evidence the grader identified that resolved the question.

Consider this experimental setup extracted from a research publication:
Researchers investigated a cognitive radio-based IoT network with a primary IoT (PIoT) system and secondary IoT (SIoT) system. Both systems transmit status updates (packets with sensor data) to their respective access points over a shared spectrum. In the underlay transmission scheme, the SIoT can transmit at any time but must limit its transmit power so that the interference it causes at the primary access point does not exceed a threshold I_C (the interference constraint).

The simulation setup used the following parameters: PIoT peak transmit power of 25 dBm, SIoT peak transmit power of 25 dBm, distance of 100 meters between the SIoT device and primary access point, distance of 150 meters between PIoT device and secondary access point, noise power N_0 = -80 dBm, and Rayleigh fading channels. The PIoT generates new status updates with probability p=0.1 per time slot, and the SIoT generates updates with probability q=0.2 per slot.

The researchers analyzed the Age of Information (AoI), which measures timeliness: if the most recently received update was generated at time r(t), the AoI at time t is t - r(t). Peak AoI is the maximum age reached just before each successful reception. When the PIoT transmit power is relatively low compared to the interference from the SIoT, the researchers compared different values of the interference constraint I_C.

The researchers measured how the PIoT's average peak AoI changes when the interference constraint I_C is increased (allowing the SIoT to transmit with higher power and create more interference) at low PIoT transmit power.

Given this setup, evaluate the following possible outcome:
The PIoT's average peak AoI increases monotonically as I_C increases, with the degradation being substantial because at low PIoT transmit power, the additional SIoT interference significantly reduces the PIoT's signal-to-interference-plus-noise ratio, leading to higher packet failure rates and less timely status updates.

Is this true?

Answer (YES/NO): NO